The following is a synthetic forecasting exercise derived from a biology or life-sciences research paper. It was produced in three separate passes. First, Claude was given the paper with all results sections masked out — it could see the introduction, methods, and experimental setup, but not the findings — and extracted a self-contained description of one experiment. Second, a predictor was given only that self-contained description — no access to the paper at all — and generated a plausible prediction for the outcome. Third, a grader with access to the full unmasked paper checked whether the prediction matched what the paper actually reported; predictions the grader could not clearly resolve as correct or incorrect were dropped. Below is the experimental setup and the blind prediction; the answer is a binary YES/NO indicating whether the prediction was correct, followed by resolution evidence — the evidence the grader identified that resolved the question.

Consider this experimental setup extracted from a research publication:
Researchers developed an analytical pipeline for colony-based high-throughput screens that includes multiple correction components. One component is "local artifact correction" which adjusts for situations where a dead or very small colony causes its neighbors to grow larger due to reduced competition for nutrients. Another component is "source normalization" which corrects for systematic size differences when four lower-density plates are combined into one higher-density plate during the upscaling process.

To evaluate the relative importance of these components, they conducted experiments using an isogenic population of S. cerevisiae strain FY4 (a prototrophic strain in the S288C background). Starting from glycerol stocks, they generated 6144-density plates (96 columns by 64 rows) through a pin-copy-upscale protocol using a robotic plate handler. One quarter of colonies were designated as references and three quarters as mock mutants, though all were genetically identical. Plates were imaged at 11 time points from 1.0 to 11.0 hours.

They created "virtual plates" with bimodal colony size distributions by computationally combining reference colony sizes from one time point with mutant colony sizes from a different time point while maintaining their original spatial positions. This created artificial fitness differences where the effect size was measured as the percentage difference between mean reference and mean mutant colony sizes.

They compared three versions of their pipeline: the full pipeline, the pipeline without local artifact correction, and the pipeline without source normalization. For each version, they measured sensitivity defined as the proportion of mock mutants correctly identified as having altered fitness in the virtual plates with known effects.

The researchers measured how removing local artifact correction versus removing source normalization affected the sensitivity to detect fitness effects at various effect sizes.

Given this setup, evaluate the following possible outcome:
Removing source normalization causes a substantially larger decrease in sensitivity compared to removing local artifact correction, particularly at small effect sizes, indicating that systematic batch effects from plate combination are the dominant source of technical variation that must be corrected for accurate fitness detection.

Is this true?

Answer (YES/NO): YES